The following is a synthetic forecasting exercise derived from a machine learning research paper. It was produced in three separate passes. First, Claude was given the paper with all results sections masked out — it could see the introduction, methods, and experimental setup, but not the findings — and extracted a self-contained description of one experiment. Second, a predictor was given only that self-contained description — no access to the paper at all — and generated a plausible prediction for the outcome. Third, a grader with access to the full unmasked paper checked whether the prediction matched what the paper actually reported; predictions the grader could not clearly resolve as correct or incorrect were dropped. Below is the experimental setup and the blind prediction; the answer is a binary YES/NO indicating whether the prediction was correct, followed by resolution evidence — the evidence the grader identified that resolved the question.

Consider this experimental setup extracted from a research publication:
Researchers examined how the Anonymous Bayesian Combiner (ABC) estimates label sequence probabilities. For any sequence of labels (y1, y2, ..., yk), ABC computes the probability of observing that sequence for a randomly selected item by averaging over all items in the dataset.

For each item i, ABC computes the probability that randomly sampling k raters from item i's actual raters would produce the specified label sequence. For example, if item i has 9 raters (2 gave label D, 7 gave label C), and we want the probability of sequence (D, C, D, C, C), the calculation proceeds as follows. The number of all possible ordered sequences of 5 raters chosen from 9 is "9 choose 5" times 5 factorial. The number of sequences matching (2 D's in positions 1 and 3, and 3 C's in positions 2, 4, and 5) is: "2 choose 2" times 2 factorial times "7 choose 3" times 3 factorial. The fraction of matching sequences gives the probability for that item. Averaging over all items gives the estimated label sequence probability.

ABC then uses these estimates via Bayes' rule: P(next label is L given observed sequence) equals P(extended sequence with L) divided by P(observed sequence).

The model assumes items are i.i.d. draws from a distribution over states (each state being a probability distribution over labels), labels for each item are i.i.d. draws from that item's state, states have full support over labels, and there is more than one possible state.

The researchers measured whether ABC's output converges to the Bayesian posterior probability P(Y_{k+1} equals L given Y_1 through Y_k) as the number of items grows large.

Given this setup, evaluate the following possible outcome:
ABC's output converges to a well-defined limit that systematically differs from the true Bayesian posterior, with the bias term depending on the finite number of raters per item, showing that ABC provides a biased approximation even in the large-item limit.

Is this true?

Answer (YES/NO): NO